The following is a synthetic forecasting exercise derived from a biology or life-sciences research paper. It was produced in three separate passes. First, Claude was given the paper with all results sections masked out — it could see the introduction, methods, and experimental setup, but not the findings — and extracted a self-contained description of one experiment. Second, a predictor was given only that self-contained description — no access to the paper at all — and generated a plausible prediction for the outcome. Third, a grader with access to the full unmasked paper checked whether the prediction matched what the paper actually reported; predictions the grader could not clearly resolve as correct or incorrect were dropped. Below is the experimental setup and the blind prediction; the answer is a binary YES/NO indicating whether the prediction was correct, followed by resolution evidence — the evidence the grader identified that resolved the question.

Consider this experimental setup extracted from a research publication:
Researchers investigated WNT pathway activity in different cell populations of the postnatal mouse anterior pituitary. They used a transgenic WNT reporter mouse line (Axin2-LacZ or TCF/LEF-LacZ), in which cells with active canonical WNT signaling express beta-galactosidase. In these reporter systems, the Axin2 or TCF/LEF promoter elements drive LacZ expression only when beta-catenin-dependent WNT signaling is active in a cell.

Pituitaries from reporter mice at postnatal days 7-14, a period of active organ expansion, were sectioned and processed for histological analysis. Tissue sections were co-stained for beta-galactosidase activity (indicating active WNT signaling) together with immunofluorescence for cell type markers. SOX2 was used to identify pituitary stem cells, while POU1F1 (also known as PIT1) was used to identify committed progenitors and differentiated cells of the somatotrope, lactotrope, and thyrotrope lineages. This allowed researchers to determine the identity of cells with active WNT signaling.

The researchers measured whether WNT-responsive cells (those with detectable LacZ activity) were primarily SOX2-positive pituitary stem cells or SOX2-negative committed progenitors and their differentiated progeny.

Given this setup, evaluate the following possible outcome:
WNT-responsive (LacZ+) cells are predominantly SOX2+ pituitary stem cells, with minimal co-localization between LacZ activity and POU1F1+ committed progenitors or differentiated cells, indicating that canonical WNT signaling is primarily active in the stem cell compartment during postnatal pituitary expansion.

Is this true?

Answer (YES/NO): NO